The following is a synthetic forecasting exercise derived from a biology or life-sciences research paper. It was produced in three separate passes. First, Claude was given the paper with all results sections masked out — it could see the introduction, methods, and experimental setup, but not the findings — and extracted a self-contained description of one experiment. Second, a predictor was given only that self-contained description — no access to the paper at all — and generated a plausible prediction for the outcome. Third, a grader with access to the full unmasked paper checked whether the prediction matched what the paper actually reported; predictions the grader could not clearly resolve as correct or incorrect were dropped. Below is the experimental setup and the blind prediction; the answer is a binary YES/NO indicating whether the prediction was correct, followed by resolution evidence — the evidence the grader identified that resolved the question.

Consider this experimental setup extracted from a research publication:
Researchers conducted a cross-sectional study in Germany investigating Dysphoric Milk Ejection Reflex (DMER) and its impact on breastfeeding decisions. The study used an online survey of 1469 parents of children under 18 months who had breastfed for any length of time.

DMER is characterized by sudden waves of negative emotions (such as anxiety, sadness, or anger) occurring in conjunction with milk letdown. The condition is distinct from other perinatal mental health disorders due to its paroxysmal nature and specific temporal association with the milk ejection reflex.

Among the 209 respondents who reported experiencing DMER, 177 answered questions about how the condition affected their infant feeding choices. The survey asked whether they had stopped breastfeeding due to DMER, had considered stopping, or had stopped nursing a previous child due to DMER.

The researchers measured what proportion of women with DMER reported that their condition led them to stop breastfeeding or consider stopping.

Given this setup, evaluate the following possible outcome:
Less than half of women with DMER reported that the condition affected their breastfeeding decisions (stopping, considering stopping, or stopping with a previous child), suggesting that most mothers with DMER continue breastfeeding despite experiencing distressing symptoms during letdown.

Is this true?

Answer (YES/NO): YES